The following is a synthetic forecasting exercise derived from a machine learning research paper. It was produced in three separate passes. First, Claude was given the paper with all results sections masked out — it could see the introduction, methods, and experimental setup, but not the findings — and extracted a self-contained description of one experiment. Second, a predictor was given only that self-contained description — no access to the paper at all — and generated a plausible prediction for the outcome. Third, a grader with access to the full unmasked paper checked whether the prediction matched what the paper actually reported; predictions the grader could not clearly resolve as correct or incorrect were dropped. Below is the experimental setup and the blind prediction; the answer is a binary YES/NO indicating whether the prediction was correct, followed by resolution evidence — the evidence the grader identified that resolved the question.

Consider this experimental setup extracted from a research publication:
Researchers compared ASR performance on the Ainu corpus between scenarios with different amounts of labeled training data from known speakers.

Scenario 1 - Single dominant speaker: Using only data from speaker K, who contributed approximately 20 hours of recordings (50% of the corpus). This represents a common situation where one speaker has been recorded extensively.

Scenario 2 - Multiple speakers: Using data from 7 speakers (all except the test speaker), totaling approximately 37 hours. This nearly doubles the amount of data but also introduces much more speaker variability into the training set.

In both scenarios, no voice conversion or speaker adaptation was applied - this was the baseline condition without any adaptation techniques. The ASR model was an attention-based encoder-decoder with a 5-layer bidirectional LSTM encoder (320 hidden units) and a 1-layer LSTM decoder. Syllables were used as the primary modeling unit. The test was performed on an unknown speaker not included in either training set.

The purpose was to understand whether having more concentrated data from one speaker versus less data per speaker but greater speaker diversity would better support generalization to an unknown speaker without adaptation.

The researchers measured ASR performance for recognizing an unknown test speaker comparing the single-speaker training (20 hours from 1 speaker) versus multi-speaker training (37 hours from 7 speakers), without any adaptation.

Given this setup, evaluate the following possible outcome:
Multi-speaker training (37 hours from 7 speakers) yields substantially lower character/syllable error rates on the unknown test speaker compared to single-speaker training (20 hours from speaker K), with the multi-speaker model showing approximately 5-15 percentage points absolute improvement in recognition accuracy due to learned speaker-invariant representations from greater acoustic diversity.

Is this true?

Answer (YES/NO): NO